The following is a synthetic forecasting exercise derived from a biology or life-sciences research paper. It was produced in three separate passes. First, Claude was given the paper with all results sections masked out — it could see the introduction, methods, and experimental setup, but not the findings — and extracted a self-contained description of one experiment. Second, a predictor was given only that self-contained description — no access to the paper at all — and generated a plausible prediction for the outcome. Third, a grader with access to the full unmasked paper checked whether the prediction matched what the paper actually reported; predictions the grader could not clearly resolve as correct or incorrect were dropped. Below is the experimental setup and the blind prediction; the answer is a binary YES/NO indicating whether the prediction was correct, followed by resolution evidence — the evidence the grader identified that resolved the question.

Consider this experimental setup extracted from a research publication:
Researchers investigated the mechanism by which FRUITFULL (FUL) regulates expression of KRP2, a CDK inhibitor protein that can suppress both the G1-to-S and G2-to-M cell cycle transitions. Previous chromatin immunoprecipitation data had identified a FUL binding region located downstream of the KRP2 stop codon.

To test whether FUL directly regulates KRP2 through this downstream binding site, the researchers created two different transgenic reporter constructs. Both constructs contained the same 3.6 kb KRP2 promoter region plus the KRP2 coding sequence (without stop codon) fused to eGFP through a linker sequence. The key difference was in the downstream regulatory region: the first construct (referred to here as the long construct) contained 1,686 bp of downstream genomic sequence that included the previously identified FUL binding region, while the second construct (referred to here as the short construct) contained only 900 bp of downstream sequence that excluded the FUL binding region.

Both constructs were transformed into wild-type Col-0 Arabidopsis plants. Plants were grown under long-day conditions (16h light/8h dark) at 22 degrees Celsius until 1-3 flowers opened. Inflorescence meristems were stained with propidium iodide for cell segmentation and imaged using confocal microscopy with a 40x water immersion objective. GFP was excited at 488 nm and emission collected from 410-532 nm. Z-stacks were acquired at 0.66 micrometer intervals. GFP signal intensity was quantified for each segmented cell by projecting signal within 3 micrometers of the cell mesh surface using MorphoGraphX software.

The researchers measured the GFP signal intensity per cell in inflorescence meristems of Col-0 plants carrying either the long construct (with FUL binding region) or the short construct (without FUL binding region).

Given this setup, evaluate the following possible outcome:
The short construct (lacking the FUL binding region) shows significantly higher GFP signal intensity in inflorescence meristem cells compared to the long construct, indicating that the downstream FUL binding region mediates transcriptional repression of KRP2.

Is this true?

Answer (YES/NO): NO